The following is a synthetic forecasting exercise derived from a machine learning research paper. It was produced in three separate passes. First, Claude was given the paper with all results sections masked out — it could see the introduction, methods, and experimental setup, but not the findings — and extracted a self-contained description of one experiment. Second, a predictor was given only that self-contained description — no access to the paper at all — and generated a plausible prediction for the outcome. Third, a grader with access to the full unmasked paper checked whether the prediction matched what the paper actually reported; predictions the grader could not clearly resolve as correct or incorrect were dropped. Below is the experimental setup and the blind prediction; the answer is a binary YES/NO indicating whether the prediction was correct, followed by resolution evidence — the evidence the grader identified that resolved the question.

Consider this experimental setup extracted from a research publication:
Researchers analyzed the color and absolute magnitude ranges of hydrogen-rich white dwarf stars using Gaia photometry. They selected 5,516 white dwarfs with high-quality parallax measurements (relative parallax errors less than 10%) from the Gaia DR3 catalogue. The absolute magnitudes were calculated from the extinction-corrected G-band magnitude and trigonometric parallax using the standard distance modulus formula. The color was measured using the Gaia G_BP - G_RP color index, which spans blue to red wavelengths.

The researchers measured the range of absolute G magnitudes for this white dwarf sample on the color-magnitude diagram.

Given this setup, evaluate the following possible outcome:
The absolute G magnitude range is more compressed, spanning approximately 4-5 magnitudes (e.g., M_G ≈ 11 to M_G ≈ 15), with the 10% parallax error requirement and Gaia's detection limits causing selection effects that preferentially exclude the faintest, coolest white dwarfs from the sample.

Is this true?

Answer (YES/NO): NO